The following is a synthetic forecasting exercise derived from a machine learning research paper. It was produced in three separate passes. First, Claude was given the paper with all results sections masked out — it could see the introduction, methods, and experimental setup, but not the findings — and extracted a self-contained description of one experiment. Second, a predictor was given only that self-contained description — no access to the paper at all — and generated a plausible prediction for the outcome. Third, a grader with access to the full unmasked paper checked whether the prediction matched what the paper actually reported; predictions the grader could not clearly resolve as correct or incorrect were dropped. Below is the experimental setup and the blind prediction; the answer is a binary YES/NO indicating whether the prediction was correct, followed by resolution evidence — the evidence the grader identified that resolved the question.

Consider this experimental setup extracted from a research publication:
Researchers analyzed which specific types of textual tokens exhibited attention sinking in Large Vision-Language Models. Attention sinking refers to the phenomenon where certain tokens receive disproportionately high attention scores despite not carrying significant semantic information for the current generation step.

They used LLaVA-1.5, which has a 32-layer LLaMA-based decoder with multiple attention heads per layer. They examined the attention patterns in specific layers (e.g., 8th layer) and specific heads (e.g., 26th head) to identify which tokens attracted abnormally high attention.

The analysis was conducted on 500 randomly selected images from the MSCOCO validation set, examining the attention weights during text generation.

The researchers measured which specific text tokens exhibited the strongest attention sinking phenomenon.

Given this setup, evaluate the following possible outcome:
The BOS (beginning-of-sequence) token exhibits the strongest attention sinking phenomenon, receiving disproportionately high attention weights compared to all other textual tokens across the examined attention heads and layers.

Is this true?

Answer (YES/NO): NO